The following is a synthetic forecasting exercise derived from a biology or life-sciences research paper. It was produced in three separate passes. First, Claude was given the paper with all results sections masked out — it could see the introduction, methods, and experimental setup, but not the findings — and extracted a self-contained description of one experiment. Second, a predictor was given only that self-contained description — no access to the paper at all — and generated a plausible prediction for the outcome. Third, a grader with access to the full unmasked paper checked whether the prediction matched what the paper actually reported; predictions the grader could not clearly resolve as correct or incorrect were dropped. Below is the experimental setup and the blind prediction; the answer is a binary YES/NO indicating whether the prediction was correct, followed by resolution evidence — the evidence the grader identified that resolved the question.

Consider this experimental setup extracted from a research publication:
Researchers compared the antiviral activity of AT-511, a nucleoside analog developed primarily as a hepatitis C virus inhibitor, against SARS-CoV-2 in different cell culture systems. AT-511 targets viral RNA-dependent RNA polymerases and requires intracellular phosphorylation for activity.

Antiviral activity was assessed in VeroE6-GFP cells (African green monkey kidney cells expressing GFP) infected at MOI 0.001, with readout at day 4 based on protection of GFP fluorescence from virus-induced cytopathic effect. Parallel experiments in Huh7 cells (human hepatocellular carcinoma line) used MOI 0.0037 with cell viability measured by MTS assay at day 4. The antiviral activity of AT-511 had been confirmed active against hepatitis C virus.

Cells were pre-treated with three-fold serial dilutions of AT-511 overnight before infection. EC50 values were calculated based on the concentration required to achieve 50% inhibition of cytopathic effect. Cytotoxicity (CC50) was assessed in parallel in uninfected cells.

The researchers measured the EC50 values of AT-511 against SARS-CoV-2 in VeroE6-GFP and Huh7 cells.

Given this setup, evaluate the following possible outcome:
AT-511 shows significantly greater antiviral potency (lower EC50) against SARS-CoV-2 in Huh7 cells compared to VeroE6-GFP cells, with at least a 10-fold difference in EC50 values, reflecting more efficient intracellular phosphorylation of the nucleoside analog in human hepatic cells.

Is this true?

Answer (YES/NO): NO